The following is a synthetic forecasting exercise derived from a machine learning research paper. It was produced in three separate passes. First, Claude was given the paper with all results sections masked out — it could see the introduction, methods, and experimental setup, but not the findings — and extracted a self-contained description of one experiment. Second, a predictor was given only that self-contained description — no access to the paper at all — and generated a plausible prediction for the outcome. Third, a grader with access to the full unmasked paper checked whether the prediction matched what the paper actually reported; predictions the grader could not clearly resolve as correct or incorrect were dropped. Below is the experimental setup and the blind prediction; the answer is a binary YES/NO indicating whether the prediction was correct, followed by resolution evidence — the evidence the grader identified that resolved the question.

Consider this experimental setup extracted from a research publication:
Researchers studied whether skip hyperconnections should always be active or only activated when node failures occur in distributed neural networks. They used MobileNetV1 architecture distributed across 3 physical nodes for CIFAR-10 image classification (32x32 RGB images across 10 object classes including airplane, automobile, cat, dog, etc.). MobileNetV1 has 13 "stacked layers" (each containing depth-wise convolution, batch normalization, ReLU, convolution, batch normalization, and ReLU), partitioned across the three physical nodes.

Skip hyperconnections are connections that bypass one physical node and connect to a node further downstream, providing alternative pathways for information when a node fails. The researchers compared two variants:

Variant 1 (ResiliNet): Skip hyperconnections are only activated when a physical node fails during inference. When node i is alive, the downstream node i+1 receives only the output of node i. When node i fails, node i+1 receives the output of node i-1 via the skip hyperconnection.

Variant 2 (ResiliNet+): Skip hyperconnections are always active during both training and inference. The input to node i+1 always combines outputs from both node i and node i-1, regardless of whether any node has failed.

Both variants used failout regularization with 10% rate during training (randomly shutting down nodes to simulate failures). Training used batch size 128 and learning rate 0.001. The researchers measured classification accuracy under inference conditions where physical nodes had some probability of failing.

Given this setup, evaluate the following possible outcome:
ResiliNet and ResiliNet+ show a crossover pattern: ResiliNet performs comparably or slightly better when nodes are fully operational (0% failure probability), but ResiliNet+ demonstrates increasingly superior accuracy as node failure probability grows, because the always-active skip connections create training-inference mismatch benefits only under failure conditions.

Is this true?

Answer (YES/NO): NO